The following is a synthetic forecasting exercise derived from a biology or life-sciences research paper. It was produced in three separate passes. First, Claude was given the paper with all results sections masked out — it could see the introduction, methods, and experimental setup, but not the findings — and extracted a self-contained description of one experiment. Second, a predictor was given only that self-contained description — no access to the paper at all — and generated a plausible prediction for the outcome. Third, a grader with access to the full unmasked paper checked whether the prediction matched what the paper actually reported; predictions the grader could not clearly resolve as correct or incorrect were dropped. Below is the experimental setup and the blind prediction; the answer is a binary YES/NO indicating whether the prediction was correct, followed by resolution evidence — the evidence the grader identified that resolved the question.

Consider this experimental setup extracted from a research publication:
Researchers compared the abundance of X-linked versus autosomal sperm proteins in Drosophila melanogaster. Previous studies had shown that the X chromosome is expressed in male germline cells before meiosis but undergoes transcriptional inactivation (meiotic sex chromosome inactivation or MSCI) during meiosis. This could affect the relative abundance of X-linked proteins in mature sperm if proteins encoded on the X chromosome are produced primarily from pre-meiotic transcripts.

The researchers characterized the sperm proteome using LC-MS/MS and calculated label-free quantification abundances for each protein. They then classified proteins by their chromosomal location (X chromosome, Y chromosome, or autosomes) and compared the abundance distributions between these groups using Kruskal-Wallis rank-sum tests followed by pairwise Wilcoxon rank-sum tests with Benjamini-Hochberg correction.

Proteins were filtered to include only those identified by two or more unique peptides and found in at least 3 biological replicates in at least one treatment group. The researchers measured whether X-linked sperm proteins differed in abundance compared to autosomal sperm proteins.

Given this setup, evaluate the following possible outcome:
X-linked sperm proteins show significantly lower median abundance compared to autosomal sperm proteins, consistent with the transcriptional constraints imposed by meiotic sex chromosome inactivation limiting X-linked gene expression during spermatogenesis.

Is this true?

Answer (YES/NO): YES